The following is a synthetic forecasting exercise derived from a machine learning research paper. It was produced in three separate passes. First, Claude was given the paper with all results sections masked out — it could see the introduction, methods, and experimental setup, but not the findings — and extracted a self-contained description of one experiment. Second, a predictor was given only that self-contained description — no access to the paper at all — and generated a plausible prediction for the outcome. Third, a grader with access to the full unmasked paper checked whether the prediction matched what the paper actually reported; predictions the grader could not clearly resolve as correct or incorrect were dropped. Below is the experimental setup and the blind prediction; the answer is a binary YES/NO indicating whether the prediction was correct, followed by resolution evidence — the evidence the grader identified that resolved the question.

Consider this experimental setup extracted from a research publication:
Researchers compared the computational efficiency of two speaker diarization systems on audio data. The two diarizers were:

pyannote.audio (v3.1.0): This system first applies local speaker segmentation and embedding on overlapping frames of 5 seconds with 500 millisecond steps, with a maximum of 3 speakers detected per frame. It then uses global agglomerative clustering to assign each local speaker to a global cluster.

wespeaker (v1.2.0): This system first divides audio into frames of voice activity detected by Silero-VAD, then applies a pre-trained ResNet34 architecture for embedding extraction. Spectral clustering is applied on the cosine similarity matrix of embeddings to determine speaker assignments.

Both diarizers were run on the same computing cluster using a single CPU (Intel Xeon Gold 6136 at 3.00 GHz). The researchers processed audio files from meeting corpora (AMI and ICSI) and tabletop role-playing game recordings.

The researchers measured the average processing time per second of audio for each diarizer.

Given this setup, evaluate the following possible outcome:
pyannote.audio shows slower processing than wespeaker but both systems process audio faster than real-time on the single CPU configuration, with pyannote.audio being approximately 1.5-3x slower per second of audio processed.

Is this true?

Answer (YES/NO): NO